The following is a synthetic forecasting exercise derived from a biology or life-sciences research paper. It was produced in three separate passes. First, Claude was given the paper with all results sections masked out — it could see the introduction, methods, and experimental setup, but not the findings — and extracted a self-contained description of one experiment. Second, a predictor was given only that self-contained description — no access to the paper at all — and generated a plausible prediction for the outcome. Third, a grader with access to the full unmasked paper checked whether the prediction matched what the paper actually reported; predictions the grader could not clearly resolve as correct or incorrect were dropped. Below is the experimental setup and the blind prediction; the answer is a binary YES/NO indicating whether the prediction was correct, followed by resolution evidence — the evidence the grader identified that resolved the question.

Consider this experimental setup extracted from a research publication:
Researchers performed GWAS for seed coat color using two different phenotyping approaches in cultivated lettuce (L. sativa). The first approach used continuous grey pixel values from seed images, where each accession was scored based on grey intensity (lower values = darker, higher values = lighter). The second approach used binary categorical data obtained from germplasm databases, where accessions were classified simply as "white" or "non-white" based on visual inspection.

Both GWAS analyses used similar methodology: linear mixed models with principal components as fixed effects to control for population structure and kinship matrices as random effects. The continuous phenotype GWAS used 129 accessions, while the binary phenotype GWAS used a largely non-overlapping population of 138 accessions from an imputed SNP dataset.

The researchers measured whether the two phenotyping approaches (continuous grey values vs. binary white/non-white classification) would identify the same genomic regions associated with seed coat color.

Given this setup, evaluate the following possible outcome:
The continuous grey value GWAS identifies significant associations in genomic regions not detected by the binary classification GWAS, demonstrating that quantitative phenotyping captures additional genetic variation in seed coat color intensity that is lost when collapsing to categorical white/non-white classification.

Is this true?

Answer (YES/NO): NO